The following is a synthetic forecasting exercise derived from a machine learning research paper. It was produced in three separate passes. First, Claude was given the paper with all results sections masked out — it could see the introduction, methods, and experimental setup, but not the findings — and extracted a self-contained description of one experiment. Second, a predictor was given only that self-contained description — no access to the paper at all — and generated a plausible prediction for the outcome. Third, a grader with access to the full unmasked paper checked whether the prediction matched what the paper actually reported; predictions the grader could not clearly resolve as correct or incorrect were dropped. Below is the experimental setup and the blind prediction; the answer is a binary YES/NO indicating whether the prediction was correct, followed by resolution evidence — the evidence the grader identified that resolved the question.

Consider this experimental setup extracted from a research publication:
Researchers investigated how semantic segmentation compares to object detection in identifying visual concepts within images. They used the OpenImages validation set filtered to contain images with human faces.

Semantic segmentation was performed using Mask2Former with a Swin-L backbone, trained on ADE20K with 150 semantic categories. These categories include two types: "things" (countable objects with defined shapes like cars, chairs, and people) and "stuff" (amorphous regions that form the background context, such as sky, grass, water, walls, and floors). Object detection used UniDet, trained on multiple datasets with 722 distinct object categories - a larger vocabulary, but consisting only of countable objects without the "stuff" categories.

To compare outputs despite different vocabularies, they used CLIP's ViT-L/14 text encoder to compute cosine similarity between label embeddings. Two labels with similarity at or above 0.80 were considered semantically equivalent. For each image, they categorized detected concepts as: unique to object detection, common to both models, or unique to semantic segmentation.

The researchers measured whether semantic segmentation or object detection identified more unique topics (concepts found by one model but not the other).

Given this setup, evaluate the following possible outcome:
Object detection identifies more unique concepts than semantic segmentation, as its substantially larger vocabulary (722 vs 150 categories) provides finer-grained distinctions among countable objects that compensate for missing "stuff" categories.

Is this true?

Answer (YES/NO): NO